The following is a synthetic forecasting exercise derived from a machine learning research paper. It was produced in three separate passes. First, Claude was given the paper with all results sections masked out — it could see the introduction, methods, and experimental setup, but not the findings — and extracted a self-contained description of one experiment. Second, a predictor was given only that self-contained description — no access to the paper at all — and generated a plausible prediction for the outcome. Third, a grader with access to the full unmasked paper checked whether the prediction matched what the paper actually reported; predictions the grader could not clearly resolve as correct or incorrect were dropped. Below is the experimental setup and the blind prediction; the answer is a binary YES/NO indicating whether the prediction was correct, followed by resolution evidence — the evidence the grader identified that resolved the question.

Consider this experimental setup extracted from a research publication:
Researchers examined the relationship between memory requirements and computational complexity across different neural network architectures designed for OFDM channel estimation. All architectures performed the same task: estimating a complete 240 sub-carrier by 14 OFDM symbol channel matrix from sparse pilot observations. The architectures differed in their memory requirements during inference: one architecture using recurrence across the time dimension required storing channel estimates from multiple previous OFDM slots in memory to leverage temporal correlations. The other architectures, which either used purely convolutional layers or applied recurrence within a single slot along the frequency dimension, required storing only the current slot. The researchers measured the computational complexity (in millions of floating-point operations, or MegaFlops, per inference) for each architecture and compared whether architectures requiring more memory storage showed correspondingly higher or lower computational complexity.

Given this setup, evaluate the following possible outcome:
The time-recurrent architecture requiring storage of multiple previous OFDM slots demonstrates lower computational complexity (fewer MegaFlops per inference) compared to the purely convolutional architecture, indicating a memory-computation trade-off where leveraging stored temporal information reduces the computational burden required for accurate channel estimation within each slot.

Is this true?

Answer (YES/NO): YES